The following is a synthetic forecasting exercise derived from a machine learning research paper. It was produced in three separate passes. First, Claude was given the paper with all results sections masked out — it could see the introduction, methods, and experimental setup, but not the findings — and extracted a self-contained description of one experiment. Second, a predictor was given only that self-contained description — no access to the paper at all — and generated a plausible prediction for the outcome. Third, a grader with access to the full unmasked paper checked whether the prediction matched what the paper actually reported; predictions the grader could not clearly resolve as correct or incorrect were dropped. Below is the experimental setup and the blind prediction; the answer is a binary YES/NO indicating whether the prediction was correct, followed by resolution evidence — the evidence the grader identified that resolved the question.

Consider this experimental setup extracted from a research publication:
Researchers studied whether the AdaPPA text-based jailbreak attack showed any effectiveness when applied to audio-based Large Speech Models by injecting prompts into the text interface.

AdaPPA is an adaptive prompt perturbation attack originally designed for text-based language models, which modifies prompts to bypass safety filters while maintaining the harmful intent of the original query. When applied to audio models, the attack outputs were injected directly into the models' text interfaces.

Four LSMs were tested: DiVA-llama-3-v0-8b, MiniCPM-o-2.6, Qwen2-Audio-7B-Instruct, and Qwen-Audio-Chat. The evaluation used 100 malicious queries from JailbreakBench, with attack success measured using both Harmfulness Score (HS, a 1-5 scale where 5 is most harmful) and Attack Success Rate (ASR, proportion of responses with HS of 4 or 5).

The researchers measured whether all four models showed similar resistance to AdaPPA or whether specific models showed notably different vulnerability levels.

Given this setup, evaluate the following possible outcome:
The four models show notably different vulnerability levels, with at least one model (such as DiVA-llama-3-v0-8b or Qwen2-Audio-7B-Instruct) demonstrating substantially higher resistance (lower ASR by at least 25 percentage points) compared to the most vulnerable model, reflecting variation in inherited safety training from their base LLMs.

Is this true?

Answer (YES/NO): NO